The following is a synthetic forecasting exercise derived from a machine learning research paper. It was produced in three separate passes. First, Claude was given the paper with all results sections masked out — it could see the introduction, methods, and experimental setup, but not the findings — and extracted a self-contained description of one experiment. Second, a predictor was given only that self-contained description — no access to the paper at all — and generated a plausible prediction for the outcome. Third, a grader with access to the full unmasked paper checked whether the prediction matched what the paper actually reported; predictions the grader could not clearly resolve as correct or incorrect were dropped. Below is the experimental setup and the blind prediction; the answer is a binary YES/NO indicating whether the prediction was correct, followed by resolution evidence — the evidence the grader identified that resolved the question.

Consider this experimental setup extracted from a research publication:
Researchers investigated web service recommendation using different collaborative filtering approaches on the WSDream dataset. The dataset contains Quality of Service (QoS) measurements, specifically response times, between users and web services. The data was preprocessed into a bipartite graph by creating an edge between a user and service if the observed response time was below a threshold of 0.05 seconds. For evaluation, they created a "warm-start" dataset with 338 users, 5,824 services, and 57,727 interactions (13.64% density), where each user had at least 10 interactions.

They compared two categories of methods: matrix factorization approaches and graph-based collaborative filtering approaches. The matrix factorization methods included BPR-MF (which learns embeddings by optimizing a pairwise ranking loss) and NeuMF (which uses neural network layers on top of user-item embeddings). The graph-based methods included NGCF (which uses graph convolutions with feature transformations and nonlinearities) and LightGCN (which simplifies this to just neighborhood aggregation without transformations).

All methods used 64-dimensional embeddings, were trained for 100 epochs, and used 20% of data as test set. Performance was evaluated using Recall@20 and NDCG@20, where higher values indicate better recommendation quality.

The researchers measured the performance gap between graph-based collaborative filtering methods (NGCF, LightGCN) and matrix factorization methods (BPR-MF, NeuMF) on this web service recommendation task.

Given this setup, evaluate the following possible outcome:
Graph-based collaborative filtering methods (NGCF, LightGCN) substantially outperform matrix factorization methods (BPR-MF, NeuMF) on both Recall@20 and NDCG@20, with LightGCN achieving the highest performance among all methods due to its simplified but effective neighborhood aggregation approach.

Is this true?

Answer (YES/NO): NO